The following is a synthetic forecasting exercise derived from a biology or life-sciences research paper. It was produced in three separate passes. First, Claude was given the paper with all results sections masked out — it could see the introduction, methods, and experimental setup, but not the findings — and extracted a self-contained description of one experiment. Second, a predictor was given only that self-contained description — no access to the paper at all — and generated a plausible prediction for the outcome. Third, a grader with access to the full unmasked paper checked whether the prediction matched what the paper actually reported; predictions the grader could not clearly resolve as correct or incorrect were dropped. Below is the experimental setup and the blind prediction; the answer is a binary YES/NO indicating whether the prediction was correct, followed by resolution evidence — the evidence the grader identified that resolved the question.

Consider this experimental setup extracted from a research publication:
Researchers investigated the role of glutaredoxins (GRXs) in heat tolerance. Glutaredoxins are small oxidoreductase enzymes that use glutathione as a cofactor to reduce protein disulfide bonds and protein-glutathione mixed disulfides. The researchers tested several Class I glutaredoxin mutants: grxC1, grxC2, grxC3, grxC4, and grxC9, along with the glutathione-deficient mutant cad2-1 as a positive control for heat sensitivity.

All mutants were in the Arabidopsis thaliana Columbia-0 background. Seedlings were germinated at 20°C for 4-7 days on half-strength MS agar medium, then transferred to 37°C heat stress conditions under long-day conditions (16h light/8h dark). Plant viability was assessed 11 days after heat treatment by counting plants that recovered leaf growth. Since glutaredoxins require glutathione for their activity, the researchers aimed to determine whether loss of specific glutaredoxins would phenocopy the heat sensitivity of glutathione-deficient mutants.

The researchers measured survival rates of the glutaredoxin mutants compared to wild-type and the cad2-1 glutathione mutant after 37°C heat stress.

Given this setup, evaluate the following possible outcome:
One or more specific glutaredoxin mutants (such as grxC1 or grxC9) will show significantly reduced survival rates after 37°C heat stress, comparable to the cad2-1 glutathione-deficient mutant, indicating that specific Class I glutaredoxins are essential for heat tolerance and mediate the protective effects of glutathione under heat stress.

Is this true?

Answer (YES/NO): NO